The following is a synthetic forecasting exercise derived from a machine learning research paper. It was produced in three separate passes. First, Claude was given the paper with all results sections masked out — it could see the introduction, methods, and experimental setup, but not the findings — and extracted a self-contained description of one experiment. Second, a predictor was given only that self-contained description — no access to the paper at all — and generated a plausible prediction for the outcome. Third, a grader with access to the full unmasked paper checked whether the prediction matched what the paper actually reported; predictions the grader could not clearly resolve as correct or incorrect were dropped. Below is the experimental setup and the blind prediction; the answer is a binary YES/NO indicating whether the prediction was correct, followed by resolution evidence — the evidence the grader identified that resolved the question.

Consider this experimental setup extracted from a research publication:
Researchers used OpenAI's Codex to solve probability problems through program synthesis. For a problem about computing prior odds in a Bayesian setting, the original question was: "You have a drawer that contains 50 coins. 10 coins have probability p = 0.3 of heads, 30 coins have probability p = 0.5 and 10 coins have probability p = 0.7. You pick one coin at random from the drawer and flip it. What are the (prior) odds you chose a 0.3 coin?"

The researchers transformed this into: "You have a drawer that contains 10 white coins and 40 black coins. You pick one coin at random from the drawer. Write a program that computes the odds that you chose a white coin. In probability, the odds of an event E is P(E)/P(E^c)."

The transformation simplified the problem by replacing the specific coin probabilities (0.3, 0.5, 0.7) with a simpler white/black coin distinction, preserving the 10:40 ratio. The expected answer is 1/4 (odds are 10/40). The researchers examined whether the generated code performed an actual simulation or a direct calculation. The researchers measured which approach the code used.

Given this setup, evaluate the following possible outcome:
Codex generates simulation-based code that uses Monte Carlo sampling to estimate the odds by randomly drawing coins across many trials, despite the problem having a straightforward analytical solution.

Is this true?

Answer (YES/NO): NO